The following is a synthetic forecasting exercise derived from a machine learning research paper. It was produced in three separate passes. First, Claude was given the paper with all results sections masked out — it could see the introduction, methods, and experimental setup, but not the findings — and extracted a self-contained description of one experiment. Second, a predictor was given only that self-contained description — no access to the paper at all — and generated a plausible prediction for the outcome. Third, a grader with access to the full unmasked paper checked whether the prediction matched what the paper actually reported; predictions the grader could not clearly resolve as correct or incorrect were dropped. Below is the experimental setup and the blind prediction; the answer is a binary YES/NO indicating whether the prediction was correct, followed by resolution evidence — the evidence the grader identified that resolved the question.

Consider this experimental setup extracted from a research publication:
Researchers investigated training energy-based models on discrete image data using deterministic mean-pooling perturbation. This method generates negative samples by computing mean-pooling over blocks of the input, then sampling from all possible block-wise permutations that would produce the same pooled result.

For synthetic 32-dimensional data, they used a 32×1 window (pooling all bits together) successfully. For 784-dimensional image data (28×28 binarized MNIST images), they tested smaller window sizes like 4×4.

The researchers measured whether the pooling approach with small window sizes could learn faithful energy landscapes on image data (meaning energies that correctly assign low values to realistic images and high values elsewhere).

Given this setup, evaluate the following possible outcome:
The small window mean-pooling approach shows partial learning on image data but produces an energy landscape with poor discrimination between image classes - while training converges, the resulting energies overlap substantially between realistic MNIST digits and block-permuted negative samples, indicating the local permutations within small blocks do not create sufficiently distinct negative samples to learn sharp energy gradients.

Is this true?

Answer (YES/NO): NO